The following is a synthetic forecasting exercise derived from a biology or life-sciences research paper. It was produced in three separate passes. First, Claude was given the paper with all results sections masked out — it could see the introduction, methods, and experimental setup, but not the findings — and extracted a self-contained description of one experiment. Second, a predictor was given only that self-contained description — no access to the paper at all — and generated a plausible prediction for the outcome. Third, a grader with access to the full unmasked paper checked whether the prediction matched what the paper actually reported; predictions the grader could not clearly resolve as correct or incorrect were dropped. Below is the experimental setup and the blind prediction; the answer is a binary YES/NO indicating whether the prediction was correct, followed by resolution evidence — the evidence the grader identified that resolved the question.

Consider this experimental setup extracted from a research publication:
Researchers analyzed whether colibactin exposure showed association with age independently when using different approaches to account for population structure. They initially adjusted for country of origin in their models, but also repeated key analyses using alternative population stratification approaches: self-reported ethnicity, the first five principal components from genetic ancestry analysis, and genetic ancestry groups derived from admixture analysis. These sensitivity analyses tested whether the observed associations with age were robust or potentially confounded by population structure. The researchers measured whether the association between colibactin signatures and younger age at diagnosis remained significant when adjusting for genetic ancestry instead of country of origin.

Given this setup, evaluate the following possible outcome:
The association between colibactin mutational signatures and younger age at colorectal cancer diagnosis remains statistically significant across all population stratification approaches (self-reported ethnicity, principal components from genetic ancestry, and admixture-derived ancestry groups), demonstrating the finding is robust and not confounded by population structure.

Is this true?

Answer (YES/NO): YES